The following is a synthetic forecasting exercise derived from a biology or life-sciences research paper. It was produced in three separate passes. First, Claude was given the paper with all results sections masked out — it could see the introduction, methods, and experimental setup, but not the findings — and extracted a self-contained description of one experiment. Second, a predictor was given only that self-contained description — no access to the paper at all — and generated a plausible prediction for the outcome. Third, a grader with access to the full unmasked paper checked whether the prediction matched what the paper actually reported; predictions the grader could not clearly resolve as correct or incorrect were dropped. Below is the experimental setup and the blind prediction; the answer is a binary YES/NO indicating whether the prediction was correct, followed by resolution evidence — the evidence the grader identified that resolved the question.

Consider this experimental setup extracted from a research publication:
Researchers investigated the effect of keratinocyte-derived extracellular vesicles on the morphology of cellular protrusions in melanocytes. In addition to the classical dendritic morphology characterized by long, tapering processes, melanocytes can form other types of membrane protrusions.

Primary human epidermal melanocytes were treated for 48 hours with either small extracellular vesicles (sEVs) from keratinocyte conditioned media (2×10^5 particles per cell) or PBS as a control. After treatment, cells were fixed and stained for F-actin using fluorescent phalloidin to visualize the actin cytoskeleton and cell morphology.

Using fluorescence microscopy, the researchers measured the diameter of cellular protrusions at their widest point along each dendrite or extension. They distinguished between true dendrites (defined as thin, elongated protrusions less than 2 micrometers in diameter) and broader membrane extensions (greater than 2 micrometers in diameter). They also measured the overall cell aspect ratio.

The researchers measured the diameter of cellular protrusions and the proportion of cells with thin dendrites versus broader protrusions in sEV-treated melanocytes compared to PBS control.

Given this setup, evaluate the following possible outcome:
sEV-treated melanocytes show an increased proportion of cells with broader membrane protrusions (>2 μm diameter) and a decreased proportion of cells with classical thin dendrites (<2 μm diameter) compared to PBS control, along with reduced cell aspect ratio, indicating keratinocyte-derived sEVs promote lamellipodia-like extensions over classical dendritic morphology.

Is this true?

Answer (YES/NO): NO